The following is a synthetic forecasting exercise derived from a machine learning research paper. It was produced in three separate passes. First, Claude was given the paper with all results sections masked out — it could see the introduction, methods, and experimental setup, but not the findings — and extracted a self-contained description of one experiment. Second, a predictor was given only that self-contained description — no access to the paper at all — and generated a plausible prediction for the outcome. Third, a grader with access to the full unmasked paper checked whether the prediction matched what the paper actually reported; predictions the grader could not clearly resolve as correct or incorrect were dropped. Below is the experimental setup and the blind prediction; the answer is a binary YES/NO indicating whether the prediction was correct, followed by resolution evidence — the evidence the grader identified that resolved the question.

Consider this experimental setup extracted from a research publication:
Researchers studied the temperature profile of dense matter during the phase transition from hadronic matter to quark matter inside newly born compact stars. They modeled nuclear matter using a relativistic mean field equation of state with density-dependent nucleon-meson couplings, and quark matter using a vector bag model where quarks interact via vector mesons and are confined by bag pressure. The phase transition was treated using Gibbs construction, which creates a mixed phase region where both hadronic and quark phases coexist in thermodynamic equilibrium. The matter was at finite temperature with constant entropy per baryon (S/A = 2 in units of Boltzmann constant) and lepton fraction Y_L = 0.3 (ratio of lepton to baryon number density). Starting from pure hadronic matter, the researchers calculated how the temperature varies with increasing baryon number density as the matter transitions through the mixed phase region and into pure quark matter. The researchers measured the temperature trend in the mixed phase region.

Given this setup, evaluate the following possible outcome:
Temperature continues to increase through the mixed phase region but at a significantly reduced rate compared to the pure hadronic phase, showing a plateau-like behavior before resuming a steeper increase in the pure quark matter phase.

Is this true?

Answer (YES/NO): NO